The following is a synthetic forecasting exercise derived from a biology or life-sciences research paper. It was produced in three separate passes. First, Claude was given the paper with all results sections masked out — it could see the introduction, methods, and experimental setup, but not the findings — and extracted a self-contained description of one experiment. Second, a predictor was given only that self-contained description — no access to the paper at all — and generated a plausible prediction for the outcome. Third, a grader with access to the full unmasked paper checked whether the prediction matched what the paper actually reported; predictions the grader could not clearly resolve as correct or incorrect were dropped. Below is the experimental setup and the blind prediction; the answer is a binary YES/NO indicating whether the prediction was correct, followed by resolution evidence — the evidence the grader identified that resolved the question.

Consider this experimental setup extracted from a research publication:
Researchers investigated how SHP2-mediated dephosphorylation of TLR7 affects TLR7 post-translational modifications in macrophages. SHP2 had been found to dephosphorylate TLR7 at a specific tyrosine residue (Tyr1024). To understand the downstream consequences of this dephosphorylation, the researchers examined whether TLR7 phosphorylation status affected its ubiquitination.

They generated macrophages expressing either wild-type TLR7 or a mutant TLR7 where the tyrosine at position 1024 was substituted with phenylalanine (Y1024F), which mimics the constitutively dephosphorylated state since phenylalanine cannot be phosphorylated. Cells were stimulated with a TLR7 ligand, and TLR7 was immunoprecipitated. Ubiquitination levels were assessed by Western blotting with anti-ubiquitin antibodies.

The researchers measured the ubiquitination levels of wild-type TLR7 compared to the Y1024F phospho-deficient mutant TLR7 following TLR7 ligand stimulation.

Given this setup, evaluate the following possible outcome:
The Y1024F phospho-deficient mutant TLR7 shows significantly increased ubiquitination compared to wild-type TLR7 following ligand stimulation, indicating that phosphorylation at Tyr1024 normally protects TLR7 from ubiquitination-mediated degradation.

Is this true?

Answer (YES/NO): YES